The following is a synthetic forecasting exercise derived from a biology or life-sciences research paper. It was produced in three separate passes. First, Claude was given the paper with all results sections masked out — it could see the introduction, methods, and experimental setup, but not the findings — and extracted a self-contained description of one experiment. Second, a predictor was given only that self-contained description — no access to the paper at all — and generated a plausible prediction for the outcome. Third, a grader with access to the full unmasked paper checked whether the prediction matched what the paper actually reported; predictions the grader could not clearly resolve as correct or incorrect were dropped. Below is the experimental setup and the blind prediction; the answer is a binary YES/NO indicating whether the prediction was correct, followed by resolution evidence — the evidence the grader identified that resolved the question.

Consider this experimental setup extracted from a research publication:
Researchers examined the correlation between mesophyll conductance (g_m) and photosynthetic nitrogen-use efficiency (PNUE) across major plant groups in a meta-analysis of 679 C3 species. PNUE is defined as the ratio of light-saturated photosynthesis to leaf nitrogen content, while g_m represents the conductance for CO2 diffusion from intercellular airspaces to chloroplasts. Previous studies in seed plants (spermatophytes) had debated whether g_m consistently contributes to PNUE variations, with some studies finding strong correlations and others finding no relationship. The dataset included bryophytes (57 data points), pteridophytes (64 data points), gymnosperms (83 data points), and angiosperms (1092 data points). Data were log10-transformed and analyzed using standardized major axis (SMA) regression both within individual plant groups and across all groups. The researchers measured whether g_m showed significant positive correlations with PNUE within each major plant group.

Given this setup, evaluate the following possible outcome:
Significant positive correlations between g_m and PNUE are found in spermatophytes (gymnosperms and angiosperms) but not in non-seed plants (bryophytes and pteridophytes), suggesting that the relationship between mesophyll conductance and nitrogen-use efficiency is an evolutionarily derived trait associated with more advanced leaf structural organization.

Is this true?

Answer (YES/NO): NO